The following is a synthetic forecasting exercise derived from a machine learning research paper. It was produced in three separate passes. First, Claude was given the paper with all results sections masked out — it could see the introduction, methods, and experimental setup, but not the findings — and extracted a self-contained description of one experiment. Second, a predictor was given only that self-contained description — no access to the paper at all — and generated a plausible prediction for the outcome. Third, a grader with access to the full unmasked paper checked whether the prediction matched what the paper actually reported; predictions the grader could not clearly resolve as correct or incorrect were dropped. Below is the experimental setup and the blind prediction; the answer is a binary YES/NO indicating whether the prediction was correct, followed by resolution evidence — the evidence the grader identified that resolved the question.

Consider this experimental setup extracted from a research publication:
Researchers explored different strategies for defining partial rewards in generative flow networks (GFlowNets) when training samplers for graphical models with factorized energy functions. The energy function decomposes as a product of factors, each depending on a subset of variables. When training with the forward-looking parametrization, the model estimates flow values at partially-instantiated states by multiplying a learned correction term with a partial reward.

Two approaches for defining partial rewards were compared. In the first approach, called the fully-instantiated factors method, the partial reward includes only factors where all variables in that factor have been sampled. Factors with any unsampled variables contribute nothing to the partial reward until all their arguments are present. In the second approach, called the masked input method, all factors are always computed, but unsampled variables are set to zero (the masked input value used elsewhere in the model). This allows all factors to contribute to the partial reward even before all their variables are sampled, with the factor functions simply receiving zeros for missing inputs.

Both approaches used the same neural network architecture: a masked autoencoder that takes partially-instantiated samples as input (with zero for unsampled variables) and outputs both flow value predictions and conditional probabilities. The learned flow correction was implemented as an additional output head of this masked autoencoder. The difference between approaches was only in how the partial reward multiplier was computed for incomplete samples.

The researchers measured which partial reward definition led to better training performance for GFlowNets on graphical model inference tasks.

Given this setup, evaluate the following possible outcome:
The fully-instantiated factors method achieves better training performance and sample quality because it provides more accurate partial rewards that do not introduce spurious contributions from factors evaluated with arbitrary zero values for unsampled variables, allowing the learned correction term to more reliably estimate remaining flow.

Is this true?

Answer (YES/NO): NO